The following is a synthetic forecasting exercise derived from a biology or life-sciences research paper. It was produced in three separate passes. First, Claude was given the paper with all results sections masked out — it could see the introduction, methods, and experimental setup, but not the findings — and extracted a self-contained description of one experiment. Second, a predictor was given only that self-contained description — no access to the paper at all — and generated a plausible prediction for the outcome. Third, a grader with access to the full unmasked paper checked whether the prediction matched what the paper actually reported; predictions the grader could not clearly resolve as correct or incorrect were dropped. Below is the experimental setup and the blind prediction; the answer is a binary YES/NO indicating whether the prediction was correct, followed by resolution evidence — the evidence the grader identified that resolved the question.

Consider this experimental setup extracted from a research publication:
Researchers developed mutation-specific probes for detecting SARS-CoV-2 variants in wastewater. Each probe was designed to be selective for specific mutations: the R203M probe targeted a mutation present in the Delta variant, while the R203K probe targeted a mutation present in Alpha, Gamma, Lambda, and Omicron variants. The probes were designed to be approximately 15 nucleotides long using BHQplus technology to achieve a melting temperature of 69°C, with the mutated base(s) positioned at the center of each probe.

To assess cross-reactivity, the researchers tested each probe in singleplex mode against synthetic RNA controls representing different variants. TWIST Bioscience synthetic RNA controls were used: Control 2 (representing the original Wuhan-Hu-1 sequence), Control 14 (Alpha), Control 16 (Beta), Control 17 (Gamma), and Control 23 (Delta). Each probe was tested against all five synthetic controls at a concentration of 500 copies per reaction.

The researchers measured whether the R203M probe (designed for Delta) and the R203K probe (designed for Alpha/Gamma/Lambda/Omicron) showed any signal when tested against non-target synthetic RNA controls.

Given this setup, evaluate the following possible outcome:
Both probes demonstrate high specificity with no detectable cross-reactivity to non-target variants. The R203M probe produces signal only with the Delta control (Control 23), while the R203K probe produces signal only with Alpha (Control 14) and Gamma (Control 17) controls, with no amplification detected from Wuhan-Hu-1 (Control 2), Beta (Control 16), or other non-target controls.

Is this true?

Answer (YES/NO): YES